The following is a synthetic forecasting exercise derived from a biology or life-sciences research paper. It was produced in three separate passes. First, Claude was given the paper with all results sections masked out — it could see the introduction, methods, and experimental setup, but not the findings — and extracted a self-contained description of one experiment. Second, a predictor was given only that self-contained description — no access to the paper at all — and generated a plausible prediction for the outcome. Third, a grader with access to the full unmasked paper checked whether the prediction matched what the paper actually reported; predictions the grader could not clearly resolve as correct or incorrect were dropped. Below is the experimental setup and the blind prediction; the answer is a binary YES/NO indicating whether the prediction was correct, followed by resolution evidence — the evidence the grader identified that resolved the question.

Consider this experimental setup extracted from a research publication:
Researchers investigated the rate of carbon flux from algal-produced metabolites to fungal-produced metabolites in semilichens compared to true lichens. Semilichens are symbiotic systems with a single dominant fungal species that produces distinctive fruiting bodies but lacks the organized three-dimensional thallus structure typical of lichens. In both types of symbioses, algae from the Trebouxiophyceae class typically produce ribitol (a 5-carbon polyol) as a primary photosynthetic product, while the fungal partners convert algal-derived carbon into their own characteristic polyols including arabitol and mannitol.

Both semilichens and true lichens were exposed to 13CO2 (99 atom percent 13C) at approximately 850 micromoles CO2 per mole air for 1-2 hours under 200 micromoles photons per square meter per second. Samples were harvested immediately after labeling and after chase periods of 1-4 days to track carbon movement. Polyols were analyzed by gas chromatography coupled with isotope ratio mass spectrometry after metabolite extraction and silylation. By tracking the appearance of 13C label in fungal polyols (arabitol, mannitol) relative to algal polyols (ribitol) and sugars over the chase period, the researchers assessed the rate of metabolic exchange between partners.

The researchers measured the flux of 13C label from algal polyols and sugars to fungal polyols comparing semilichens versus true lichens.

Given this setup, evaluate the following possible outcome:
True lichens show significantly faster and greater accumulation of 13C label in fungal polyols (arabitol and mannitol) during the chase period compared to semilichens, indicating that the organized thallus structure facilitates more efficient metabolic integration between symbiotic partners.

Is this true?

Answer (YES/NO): NO